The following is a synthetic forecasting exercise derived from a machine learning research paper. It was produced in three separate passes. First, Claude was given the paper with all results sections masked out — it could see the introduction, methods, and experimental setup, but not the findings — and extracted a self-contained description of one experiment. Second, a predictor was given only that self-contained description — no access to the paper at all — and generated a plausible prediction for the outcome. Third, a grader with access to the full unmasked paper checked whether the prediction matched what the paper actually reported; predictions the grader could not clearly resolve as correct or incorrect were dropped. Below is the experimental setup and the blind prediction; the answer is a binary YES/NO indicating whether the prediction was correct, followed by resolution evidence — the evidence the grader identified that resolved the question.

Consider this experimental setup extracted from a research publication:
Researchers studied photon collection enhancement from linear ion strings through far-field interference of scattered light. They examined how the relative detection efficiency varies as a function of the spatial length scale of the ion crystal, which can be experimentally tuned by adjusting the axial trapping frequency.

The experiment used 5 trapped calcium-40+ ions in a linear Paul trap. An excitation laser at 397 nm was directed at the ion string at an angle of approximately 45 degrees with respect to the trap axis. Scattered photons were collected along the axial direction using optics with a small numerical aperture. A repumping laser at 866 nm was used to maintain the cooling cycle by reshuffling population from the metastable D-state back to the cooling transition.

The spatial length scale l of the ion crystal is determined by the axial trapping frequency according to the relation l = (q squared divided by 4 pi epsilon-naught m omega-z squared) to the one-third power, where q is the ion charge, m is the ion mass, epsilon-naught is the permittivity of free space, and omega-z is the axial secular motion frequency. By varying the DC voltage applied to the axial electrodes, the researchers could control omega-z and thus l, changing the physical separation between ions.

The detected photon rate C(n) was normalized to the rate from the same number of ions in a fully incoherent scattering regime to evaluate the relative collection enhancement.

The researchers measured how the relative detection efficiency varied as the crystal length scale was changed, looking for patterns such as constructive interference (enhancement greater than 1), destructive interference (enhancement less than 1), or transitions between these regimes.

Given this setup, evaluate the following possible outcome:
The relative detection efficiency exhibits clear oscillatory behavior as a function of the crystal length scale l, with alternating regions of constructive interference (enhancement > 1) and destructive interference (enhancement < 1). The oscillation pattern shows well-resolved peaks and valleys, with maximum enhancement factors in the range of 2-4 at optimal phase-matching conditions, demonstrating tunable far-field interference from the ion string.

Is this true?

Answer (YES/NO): YES